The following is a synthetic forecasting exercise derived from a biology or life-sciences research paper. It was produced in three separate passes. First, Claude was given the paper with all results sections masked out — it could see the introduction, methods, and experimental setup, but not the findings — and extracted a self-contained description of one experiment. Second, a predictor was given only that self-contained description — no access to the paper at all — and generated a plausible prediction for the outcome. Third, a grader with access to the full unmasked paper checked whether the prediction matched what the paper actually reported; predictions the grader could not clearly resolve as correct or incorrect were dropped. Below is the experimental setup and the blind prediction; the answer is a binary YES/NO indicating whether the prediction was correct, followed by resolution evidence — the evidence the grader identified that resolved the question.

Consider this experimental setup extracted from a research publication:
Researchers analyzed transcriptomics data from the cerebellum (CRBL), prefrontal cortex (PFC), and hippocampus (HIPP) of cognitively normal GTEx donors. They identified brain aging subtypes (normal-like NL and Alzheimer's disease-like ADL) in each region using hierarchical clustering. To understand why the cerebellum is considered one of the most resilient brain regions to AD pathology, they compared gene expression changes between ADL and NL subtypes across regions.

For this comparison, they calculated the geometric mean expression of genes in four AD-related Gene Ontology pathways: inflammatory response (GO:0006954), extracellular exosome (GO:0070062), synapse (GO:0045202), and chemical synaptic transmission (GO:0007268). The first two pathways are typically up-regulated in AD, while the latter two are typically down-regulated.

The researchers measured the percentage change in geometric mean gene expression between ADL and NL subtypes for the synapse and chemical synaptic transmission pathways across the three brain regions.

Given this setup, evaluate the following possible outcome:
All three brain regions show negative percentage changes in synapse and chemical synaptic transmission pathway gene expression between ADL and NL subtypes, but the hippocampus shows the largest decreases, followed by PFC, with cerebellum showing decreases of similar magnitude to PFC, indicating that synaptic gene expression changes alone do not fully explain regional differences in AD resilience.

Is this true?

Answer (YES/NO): NO